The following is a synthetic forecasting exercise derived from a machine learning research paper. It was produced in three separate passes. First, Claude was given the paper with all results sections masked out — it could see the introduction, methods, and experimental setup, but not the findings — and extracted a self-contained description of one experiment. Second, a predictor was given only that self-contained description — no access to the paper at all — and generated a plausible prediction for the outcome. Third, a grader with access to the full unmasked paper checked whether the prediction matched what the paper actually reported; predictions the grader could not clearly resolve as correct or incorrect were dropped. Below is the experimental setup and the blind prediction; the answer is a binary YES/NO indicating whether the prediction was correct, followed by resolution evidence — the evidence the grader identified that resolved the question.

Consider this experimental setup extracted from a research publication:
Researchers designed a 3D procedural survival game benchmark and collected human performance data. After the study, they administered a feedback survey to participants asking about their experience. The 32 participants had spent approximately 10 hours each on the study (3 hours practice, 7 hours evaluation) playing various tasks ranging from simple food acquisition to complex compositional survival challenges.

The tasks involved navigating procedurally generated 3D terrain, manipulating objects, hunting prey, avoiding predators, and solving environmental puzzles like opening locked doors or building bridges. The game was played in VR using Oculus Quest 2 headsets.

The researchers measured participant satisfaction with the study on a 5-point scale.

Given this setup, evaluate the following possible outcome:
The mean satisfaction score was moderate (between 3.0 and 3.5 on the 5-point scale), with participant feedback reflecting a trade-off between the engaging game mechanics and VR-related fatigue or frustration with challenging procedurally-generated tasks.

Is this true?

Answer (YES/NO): NO